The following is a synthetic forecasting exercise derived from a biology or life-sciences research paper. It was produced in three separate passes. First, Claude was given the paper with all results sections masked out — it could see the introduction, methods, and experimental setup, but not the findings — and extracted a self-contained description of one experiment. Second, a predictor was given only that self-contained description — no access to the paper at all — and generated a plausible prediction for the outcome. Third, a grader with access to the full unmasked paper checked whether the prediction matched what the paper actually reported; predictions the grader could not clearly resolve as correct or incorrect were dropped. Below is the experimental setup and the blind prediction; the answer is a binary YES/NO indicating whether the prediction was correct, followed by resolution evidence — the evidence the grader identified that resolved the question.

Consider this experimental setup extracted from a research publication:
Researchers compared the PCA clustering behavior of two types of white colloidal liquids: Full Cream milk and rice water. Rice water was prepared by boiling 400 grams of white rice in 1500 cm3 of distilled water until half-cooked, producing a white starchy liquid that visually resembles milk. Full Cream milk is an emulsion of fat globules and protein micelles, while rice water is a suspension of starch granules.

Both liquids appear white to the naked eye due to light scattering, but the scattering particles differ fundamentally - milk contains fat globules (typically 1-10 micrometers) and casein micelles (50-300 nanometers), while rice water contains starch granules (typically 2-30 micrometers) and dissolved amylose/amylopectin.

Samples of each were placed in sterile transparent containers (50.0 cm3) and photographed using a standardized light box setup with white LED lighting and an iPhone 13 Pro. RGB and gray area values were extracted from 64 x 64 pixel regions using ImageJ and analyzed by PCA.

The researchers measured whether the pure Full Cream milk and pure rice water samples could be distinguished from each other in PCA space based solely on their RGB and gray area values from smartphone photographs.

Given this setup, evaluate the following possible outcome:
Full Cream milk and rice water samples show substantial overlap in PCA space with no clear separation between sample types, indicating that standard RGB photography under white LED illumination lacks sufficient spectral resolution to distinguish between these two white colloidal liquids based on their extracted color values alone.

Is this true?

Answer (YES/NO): NO